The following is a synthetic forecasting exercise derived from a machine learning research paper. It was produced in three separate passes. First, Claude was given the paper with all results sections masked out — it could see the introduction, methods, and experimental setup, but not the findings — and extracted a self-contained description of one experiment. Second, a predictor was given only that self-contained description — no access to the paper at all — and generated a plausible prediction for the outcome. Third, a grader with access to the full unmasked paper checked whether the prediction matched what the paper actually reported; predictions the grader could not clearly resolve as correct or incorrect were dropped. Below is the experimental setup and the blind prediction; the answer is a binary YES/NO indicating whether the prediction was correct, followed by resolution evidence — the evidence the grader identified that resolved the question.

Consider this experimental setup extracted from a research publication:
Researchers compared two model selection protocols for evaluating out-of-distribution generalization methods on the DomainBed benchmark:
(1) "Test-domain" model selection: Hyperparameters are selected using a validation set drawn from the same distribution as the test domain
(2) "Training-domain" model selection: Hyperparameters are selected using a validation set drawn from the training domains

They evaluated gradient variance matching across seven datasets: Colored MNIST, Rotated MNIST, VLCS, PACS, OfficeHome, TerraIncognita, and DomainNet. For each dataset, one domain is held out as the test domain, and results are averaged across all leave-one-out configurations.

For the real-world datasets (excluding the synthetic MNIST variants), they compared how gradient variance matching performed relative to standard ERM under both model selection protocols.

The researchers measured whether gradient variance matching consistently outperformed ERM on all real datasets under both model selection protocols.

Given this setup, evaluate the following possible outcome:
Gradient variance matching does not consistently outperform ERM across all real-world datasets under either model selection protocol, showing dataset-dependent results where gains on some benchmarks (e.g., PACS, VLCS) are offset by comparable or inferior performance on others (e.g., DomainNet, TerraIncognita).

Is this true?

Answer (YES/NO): NO